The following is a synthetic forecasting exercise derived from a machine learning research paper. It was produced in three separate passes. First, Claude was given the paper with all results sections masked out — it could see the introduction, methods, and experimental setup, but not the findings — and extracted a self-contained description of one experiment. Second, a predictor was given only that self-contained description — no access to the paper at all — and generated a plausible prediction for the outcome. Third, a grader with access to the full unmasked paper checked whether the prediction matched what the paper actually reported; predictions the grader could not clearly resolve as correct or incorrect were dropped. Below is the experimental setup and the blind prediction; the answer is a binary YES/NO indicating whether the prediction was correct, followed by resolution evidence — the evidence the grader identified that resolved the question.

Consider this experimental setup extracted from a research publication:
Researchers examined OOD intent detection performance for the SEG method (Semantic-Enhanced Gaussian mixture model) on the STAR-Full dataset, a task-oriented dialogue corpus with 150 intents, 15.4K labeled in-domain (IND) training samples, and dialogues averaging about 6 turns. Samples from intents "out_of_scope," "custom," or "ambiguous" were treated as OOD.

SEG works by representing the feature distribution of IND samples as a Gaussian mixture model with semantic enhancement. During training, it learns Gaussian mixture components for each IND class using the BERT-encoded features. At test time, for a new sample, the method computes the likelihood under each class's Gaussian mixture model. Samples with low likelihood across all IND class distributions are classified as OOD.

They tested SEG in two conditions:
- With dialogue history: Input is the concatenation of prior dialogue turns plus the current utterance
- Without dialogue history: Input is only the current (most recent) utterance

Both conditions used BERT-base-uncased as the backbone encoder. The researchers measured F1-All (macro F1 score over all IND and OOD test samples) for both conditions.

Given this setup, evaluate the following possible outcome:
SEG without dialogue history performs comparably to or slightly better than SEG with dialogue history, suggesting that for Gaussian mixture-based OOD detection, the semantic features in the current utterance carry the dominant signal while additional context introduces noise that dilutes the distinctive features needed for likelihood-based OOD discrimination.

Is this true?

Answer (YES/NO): NO